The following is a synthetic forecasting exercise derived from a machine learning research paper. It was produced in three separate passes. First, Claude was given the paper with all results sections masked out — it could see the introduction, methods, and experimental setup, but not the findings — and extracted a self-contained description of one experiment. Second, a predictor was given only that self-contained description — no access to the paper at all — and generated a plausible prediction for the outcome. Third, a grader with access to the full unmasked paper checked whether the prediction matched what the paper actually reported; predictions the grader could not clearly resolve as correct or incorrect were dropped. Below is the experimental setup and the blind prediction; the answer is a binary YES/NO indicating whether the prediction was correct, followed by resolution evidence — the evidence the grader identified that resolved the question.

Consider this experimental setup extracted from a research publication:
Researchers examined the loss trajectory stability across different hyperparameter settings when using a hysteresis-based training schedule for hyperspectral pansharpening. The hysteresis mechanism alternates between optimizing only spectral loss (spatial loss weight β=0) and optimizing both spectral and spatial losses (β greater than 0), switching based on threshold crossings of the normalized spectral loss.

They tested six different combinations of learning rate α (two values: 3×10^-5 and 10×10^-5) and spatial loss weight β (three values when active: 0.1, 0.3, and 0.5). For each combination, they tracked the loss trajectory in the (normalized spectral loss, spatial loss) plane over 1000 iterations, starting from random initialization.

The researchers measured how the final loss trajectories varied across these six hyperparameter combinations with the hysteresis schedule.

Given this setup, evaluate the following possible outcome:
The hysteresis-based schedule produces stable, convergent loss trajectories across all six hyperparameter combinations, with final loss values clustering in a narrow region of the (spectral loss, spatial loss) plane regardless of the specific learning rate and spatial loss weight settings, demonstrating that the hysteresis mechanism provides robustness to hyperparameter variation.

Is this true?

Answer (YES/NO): YES